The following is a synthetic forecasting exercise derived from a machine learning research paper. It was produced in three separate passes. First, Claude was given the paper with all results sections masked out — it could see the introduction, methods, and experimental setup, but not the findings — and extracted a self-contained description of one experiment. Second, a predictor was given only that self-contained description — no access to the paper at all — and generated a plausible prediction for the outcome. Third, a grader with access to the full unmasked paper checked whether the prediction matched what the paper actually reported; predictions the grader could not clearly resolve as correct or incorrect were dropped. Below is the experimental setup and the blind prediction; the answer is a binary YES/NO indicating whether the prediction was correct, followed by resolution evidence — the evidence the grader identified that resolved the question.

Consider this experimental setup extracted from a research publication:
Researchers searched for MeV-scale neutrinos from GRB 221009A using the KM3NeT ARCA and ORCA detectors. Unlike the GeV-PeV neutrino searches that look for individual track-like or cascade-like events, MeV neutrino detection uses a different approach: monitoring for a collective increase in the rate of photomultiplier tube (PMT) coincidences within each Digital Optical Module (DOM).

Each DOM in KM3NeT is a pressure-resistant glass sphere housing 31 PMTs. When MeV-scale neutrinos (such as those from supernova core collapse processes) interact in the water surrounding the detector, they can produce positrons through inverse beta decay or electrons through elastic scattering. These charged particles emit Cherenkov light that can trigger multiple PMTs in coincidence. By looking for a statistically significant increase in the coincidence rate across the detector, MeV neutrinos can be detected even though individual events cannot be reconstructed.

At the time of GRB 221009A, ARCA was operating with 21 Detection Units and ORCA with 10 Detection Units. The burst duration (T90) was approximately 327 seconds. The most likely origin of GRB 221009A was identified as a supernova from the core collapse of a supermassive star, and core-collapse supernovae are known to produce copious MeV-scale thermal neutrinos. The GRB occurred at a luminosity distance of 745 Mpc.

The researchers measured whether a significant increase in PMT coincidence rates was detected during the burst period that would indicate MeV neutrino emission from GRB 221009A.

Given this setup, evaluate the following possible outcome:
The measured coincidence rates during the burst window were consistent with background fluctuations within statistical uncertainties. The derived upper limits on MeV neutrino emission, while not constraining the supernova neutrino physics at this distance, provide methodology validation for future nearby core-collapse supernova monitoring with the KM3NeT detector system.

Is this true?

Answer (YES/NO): NO